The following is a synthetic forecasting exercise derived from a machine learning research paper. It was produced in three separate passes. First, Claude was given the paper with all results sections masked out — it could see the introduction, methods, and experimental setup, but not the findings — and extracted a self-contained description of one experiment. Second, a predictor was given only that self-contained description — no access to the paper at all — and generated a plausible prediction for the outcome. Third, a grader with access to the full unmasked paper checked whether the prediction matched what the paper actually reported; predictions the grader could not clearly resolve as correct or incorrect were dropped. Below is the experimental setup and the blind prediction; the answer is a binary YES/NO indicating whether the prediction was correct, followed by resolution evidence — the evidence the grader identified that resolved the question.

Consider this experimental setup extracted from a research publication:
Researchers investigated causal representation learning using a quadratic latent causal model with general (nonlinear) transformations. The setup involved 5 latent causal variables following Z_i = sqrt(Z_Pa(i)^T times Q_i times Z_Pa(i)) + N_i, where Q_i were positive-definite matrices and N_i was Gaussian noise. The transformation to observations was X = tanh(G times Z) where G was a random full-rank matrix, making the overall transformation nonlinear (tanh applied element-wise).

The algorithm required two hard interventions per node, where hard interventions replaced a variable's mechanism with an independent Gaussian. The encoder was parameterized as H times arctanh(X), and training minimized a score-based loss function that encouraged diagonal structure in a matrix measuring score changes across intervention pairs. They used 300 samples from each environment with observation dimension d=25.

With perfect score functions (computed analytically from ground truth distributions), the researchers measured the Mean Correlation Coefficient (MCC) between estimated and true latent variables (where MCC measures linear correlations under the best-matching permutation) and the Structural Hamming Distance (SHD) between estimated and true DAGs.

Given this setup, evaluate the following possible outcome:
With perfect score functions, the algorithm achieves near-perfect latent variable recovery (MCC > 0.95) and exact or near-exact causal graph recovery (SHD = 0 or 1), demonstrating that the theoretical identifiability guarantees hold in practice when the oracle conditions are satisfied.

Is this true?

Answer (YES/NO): YES